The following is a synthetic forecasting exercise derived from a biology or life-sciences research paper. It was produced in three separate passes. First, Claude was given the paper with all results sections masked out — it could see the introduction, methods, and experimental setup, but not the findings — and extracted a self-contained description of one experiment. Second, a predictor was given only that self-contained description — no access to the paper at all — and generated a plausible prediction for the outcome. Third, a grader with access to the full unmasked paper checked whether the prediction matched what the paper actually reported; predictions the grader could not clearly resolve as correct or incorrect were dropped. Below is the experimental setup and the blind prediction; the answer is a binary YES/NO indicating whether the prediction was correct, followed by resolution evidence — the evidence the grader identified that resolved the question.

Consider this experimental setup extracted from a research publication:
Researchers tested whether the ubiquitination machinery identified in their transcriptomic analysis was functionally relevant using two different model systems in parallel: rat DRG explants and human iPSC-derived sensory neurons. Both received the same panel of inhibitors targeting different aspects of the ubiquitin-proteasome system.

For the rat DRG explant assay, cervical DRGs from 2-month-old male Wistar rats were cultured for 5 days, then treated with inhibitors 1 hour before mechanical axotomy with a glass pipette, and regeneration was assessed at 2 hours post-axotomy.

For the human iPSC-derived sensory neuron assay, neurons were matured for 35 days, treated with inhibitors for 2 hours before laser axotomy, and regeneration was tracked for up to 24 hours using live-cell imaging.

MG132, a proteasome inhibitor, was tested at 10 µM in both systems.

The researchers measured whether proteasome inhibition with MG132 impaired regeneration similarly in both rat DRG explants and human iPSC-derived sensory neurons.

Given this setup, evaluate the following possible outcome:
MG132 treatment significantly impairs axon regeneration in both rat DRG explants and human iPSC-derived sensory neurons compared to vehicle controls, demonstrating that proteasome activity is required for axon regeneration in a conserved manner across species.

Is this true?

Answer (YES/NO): YES